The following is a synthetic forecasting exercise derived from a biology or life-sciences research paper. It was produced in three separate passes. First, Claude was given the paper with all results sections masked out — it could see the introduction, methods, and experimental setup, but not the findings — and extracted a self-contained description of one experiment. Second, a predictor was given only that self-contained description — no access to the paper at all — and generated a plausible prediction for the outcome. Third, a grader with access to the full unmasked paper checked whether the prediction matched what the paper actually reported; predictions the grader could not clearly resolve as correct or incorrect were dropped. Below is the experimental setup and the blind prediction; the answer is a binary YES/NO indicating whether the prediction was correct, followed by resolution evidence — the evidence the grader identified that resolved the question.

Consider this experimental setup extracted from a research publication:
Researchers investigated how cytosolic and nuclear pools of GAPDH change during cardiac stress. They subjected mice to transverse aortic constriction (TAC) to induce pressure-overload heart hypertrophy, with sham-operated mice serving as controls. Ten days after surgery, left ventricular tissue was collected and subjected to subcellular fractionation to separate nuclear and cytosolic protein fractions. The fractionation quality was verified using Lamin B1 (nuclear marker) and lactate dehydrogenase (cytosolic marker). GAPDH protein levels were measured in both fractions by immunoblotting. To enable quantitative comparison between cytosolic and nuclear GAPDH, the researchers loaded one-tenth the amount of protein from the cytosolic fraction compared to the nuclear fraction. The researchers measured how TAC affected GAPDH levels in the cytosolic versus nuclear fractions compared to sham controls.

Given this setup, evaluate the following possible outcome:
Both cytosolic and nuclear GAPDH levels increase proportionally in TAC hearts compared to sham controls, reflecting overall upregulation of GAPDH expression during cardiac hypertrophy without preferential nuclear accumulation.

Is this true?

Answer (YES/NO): NO